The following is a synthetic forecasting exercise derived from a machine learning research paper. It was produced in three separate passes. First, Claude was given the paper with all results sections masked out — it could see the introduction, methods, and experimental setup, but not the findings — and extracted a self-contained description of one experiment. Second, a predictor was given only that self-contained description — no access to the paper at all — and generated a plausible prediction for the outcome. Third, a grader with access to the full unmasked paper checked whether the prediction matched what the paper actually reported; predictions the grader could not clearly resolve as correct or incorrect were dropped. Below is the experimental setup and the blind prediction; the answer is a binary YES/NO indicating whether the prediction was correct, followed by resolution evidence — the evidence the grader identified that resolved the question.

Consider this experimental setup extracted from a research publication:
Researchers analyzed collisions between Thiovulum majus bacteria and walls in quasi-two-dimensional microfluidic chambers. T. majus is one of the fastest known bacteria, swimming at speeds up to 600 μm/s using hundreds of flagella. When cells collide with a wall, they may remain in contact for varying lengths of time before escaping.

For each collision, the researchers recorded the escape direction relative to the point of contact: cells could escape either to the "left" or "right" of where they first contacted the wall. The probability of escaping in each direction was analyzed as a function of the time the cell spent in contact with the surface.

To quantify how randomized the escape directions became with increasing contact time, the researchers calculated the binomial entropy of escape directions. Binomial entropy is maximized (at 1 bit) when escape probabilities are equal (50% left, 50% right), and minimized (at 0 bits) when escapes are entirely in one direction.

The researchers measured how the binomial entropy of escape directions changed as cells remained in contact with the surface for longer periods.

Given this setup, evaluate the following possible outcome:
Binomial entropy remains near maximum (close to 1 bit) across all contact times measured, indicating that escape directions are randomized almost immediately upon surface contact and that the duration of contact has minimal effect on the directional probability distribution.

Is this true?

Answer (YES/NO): NO